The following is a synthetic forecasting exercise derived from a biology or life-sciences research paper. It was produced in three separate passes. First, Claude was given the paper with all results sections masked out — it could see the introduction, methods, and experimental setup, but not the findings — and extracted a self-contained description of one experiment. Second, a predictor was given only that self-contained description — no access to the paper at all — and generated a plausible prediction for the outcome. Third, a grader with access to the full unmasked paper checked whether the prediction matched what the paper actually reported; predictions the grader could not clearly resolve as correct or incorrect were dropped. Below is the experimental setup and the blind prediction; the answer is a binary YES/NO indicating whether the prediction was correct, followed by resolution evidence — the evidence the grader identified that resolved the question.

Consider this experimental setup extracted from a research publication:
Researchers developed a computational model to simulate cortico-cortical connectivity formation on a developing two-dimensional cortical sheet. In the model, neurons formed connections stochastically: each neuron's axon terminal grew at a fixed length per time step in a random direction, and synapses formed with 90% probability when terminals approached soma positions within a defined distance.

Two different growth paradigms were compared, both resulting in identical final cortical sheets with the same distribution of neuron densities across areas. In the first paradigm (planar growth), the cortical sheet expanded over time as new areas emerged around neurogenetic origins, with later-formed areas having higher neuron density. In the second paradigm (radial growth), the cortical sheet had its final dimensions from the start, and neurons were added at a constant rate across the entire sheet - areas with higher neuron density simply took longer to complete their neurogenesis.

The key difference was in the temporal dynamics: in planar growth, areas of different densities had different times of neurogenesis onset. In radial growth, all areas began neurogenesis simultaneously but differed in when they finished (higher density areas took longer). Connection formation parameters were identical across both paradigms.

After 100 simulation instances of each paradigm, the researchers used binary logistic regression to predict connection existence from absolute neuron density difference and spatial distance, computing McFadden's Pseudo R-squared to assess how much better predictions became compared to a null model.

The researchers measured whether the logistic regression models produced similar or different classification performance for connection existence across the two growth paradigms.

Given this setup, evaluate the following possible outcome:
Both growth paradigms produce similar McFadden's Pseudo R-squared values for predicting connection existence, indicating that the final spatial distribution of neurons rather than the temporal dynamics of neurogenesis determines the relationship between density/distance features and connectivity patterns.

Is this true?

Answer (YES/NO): NO